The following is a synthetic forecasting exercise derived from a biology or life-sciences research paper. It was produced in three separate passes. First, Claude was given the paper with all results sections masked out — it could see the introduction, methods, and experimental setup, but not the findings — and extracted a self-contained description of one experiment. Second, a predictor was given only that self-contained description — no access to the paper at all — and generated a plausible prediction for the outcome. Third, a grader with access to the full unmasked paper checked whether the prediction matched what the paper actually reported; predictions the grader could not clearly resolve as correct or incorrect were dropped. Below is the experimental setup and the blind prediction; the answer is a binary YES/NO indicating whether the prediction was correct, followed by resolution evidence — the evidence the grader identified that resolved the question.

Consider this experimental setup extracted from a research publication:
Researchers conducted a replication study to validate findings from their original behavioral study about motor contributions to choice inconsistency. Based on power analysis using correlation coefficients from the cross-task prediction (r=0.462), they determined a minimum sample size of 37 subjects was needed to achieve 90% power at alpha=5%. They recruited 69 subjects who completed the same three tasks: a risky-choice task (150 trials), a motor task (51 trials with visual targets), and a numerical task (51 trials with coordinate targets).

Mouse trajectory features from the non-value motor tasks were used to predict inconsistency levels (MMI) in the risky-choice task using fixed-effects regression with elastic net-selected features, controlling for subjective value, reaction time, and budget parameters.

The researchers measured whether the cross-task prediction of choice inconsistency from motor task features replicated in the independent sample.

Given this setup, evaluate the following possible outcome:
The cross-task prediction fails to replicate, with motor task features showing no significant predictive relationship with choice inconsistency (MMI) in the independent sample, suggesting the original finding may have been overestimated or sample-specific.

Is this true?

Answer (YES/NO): NO